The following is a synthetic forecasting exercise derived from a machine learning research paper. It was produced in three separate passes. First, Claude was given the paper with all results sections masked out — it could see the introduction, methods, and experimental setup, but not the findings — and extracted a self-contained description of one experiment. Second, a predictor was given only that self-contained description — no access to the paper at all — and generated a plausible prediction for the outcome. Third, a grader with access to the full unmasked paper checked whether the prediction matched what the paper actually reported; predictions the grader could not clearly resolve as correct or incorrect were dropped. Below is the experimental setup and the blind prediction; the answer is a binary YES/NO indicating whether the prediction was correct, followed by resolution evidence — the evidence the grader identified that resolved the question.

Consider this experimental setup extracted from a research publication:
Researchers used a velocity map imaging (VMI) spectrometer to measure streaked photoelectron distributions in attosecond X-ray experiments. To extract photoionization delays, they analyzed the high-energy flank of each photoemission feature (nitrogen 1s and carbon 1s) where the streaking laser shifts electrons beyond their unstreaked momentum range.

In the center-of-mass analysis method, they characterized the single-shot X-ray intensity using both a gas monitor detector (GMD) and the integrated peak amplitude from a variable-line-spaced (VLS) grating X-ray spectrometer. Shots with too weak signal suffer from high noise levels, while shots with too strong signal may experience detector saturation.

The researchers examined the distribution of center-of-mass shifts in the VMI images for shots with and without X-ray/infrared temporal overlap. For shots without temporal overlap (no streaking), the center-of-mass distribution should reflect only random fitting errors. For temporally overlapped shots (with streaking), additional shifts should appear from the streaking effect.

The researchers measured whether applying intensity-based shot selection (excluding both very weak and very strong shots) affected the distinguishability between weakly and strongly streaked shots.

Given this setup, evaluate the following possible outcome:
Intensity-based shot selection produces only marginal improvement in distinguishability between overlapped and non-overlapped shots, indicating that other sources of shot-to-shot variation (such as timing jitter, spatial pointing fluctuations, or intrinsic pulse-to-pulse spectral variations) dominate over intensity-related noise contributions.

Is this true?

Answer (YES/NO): NO